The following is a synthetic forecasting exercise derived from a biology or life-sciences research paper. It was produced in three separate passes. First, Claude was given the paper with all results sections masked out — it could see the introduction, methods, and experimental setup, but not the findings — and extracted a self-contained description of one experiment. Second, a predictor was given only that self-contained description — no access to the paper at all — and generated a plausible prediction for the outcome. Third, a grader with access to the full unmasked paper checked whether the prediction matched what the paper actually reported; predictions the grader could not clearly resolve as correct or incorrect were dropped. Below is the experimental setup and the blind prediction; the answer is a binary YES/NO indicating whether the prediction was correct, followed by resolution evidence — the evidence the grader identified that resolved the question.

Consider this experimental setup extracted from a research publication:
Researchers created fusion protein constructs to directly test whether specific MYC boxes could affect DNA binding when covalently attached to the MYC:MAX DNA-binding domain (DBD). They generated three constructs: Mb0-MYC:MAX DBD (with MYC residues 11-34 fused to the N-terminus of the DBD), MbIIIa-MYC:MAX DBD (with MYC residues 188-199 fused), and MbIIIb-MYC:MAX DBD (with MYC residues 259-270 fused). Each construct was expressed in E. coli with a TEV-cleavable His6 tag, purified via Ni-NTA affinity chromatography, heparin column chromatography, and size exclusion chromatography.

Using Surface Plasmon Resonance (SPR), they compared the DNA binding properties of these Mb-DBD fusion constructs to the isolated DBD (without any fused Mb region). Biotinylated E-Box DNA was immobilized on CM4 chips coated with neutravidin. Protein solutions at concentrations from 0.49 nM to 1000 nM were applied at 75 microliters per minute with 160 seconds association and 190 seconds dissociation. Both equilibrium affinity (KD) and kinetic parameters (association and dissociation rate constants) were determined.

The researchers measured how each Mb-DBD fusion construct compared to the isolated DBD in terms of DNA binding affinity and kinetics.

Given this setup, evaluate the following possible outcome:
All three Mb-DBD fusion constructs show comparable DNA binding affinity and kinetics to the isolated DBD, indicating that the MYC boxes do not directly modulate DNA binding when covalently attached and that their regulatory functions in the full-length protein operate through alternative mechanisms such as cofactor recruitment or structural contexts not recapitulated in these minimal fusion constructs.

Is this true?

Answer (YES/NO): NO